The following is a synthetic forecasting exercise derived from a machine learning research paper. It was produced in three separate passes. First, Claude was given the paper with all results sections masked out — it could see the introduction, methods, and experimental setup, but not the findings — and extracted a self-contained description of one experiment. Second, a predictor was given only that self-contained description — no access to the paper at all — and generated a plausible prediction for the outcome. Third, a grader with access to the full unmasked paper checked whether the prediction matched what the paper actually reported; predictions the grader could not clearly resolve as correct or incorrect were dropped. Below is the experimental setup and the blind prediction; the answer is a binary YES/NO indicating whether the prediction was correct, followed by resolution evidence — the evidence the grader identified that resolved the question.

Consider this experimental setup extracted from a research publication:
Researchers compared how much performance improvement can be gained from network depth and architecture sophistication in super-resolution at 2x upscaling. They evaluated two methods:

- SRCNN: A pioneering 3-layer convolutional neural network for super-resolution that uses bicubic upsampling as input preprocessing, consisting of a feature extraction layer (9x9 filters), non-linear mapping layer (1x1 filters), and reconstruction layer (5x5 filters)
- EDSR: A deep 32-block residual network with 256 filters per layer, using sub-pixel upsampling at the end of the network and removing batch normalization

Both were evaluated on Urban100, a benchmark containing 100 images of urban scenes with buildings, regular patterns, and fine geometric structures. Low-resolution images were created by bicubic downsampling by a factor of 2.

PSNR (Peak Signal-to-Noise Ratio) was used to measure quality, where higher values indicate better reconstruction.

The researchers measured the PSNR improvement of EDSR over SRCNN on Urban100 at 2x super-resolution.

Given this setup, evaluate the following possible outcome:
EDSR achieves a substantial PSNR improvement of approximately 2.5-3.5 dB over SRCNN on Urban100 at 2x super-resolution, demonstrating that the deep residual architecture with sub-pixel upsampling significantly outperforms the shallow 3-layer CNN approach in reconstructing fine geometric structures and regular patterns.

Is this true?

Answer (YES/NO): YES